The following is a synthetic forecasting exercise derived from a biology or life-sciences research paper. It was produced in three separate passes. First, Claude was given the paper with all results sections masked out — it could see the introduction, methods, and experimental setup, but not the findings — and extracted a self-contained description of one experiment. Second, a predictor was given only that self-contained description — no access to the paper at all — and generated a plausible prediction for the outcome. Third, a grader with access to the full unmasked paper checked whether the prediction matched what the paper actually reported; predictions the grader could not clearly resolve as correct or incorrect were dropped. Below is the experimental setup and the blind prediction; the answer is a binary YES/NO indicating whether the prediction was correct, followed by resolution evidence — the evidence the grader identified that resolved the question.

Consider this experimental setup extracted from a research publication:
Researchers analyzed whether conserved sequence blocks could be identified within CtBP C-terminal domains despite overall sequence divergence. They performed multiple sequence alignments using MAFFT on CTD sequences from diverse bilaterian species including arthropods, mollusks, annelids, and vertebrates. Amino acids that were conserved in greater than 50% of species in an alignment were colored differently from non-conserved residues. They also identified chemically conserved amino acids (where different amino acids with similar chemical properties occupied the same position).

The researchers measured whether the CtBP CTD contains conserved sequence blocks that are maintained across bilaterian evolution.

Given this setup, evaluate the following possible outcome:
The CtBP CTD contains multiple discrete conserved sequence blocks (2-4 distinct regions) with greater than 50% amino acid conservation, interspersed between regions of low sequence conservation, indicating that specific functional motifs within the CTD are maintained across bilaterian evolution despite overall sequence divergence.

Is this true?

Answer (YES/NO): YES